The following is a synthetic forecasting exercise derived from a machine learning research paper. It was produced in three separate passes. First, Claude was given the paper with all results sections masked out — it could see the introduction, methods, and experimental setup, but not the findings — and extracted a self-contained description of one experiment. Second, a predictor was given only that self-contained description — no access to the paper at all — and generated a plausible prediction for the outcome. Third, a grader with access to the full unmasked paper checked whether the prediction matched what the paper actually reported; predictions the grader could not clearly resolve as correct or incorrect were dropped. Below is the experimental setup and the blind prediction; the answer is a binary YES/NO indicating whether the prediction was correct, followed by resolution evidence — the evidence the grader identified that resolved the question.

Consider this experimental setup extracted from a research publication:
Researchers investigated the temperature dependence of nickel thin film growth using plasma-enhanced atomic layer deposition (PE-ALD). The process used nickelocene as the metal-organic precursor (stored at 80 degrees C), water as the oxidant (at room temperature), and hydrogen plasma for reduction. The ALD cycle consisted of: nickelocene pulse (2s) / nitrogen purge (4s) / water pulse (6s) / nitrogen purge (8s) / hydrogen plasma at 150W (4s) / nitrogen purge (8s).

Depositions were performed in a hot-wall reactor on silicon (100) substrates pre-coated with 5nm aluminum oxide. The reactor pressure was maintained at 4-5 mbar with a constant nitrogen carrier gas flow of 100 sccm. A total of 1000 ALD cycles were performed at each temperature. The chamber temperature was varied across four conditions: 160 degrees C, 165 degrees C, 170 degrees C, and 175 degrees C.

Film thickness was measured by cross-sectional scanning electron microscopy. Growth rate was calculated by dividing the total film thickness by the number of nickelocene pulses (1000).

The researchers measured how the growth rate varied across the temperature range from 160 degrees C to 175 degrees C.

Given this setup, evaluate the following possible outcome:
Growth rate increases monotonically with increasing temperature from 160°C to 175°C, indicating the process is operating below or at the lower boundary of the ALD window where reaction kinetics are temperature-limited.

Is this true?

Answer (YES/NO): NO